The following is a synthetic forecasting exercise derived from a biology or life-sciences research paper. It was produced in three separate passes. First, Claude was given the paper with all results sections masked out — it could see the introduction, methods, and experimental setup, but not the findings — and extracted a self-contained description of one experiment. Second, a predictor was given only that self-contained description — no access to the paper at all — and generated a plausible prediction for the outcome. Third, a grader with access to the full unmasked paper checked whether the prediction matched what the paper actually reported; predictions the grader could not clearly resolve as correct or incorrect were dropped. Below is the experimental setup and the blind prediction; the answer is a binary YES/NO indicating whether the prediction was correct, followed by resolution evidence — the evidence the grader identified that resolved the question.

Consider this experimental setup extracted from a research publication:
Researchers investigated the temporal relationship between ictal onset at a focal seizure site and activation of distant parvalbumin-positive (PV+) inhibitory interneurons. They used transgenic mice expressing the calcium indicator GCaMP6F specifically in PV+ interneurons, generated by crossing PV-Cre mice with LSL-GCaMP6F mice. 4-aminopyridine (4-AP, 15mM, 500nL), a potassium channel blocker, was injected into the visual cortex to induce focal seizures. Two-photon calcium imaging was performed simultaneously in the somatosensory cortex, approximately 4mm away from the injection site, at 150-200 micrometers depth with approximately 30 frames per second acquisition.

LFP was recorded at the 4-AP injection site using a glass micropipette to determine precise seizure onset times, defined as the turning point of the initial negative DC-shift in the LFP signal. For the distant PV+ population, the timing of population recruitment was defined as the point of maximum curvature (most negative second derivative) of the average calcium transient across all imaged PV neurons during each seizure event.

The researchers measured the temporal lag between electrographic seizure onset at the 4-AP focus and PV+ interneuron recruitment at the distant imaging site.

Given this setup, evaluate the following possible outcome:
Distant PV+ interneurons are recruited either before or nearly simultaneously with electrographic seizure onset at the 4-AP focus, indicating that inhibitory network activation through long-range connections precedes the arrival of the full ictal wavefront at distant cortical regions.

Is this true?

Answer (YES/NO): NO